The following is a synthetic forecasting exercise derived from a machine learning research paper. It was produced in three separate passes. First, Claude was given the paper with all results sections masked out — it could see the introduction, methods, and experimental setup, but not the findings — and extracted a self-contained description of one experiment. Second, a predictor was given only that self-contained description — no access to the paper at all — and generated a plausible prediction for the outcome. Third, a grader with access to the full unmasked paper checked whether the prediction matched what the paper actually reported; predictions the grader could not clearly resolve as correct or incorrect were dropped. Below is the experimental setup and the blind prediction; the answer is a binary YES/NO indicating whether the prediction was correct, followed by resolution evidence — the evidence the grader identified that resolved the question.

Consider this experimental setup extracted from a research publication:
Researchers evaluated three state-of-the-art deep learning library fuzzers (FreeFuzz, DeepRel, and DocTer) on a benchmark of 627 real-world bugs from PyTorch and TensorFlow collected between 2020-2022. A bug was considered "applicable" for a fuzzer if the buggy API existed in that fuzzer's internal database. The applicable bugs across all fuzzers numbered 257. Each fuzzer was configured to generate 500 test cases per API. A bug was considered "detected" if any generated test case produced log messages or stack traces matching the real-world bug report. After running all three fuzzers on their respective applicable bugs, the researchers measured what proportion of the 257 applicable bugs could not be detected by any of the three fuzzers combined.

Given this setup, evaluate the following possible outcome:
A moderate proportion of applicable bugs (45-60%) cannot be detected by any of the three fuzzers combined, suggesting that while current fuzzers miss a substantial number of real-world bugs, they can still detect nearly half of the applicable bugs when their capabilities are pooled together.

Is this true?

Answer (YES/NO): NO